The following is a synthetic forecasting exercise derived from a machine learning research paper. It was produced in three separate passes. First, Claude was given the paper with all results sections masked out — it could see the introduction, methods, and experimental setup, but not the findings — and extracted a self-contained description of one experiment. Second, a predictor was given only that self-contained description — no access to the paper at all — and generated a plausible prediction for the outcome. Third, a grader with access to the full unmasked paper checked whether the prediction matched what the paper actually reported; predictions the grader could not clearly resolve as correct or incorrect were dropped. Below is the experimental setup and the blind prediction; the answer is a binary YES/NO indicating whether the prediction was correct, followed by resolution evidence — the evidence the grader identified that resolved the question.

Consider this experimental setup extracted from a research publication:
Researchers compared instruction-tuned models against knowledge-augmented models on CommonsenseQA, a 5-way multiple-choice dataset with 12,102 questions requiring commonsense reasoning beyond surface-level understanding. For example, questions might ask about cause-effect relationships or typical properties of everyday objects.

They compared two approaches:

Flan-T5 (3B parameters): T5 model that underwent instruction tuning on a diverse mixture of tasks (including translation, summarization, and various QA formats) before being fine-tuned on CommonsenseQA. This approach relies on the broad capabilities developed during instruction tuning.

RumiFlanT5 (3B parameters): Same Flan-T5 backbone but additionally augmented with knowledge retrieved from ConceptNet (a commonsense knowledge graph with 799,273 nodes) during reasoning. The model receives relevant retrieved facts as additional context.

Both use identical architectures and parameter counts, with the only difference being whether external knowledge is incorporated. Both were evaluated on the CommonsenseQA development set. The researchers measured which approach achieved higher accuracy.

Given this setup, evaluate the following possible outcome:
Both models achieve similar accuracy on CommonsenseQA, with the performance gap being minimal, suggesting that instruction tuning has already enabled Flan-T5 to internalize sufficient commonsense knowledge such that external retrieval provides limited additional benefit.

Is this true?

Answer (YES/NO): YES